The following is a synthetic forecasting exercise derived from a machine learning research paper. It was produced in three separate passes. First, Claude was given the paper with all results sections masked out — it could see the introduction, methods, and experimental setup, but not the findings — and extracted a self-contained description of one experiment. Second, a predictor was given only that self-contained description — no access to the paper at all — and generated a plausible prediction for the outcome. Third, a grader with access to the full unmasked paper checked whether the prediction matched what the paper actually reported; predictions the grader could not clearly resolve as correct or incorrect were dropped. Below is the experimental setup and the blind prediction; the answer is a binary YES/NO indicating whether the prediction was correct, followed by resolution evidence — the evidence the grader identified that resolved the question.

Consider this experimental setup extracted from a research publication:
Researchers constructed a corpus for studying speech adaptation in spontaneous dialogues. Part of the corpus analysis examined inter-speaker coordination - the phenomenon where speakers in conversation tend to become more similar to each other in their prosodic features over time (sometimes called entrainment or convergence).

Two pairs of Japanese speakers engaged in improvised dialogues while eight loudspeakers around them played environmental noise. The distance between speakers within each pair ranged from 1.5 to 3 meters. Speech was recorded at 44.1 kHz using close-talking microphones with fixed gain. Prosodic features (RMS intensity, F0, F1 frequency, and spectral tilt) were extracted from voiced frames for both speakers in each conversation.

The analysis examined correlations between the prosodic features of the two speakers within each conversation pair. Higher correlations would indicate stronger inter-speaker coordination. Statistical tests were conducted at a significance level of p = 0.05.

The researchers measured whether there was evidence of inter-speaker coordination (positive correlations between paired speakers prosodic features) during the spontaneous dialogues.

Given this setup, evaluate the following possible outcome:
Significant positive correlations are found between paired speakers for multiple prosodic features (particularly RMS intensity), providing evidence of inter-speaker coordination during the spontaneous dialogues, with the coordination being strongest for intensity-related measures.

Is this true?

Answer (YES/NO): YES